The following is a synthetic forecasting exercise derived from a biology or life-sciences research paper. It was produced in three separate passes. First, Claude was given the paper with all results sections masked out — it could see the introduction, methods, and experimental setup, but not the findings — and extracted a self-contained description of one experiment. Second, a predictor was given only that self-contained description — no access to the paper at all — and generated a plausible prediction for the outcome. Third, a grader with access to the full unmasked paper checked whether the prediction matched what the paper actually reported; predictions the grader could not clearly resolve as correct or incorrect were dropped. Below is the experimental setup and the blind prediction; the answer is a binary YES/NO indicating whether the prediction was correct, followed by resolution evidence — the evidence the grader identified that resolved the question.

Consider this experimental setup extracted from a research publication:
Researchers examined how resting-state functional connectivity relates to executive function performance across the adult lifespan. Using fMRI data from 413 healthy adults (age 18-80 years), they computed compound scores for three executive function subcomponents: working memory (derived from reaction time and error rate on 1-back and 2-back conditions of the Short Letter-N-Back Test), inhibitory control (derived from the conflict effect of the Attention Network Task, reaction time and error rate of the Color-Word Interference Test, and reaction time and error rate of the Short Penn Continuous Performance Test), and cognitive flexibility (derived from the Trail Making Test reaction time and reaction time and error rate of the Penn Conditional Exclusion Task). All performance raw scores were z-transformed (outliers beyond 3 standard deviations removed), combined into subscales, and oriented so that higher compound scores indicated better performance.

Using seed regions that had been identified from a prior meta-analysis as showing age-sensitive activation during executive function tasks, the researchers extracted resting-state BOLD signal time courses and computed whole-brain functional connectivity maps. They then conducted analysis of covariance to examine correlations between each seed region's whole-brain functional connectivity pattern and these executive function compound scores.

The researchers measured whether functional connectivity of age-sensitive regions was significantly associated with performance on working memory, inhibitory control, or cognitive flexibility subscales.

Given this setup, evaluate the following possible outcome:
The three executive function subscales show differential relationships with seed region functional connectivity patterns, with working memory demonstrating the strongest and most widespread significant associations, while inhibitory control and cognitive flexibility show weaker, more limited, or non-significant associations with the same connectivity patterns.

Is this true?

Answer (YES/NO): NO